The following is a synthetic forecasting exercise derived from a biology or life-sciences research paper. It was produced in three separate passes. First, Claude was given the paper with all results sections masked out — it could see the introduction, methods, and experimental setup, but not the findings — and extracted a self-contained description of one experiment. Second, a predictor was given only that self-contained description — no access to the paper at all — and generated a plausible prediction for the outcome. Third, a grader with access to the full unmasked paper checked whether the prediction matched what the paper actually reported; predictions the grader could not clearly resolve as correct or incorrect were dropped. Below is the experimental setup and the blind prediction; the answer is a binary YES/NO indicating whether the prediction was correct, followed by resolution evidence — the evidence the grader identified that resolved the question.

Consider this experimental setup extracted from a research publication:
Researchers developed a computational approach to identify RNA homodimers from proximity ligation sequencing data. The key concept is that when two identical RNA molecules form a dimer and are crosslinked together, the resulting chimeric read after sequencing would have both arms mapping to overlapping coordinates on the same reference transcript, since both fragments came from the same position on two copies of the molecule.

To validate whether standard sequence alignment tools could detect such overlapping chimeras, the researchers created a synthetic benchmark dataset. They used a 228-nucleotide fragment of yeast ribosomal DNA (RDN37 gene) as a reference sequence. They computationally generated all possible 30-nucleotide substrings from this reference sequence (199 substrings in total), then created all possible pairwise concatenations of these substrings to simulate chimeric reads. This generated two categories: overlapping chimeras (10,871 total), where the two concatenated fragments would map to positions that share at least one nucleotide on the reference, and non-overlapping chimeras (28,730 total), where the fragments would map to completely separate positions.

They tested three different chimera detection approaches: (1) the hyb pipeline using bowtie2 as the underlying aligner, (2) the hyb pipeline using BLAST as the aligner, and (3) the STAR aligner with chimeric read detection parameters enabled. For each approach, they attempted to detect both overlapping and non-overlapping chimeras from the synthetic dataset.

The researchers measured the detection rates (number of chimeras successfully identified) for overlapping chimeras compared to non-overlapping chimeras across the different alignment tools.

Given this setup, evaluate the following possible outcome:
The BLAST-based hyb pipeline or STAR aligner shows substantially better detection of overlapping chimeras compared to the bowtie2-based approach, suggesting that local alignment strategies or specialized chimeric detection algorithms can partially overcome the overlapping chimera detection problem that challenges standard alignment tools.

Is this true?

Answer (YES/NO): NO